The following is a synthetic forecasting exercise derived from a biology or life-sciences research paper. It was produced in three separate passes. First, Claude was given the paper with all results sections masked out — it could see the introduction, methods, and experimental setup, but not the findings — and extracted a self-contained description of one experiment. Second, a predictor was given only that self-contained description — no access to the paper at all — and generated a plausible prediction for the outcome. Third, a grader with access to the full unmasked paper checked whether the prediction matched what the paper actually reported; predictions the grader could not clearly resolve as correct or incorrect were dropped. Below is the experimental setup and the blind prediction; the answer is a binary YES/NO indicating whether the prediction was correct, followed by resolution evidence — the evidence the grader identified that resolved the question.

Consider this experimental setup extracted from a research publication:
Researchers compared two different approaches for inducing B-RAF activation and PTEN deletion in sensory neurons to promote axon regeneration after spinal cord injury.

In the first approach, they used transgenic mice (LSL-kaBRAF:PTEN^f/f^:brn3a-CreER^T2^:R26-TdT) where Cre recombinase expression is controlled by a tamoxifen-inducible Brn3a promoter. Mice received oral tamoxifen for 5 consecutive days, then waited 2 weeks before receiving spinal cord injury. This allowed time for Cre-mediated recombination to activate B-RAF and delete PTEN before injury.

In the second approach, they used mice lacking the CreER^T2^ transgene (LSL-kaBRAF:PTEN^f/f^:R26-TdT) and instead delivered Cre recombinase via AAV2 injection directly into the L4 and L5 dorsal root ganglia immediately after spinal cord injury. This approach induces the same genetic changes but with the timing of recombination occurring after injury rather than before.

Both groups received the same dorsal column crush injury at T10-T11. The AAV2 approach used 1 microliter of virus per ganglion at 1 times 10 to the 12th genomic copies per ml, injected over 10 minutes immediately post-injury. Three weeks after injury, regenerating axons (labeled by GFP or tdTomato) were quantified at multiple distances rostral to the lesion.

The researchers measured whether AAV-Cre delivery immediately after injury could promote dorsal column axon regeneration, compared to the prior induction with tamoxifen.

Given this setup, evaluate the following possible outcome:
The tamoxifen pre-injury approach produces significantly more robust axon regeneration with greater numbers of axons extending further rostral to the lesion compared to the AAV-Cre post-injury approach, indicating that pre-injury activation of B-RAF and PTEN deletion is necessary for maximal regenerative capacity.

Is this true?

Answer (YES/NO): YES